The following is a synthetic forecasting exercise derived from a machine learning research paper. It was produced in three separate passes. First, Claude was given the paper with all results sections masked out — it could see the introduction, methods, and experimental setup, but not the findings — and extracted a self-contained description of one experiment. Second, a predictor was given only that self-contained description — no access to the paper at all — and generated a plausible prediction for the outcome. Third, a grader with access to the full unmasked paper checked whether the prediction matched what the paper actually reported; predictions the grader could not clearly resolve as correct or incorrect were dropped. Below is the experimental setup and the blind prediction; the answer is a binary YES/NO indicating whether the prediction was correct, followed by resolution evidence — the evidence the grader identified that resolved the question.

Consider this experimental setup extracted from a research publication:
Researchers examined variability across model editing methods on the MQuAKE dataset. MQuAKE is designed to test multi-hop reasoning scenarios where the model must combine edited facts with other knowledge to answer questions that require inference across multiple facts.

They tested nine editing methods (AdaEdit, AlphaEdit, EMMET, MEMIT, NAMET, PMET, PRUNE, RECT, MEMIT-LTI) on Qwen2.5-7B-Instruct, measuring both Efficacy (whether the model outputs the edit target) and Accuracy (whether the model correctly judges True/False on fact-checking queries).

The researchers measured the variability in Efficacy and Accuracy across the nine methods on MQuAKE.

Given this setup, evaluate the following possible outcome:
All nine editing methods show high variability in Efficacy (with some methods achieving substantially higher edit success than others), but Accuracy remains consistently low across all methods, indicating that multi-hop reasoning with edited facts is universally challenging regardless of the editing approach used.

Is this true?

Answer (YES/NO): NO